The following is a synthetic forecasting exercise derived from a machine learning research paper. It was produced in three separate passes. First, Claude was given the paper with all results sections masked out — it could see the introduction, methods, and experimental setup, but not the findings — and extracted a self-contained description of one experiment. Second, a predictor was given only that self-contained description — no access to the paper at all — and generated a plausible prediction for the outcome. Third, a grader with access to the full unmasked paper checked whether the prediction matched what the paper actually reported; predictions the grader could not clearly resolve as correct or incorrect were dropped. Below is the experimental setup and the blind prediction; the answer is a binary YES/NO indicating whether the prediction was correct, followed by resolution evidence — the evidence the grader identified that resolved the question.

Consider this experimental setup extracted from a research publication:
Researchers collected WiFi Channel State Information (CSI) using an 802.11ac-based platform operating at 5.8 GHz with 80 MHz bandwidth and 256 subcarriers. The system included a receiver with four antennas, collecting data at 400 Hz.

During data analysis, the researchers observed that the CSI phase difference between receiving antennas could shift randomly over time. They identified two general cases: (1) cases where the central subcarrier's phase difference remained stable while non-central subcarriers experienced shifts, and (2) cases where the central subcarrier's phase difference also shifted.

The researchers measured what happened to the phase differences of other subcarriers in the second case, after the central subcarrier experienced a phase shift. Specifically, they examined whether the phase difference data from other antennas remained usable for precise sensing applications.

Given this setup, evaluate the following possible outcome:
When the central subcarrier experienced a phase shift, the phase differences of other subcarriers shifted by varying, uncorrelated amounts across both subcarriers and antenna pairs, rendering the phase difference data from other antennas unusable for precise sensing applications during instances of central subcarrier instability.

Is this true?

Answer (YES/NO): NO